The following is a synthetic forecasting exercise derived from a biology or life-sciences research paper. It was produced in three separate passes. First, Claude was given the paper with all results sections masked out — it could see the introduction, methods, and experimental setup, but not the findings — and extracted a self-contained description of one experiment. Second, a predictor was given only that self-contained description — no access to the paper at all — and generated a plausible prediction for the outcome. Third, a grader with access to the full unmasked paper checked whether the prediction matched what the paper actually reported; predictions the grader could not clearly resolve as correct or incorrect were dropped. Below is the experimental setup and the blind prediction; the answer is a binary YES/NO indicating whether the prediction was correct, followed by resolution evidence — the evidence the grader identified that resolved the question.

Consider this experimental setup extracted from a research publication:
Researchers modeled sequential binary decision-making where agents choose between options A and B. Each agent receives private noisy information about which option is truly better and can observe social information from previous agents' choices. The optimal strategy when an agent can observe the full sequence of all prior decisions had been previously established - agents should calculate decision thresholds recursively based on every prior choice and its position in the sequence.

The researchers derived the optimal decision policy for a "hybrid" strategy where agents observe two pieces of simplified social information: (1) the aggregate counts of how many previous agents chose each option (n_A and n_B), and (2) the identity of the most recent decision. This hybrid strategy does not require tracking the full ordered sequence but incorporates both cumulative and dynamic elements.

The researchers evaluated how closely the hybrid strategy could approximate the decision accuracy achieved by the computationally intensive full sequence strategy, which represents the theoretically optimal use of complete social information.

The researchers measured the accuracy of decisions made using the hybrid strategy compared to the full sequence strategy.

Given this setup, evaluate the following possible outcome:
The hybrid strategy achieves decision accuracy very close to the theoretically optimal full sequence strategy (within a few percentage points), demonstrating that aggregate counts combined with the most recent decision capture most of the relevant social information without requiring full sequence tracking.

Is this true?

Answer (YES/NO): YES